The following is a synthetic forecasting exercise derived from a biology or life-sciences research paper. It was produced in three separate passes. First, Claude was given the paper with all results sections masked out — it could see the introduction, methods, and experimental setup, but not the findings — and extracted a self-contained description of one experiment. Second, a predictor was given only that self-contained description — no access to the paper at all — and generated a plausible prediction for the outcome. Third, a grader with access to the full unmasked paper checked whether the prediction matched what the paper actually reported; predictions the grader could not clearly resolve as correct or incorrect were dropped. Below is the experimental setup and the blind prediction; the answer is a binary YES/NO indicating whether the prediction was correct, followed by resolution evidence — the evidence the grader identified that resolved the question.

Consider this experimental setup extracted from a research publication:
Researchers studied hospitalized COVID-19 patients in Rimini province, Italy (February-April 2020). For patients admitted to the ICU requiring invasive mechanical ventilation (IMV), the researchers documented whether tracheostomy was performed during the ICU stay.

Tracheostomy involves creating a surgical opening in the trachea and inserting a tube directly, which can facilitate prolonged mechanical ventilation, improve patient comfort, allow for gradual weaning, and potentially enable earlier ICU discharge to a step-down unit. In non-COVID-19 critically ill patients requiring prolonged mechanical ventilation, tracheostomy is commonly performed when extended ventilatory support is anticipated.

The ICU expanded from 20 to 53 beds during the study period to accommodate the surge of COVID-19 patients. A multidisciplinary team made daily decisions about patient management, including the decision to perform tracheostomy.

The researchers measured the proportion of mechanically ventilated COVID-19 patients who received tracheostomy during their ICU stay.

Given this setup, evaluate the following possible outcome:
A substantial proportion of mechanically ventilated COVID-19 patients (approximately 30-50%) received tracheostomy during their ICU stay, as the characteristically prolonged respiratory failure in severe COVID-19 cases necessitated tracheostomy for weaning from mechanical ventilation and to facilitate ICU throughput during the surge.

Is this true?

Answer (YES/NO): NO